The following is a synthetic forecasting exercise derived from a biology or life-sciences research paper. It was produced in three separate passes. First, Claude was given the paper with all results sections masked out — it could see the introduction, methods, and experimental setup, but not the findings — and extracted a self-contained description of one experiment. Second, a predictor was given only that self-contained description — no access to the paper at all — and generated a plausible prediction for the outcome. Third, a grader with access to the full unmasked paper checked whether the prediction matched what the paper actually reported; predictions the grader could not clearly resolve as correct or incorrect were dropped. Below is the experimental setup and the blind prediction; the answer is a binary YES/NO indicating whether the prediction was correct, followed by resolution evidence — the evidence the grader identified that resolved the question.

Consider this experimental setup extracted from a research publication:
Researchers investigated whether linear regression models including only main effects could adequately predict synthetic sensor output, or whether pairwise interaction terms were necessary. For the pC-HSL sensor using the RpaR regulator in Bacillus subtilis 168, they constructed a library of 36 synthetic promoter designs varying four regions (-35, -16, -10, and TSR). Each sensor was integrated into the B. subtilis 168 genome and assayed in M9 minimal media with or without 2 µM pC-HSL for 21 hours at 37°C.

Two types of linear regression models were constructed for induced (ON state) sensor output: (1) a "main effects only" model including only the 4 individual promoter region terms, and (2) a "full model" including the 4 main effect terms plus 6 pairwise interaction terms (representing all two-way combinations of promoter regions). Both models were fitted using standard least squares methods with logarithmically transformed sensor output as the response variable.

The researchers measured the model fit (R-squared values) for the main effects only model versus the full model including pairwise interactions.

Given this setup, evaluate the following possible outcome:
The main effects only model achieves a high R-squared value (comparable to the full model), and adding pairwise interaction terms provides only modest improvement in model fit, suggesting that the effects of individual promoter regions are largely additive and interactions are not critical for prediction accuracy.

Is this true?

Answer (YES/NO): NO